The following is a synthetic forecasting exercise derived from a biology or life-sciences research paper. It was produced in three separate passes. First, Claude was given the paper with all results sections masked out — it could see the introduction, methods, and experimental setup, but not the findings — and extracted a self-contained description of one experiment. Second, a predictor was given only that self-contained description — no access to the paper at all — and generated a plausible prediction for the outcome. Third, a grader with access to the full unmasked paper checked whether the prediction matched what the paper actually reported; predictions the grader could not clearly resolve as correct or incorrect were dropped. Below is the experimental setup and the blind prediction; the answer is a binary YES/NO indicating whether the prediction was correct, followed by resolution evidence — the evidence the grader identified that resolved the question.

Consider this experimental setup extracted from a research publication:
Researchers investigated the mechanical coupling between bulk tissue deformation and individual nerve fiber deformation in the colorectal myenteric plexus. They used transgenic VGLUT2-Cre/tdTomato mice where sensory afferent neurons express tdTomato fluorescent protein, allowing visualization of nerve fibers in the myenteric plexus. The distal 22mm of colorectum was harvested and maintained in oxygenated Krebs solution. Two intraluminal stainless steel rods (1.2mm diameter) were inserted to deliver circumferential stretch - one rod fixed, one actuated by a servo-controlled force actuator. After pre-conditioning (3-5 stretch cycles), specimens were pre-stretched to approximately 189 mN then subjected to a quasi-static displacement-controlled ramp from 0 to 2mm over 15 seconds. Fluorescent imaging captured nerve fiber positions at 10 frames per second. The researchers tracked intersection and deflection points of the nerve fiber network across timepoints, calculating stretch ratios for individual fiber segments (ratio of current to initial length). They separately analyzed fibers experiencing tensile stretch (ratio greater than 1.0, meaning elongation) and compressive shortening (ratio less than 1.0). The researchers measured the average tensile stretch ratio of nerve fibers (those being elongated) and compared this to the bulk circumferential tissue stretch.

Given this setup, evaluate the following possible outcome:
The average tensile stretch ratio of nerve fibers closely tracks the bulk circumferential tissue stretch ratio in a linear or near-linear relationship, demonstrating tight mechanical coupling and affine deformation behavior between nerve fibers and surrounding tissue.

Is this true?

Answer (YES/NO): NO